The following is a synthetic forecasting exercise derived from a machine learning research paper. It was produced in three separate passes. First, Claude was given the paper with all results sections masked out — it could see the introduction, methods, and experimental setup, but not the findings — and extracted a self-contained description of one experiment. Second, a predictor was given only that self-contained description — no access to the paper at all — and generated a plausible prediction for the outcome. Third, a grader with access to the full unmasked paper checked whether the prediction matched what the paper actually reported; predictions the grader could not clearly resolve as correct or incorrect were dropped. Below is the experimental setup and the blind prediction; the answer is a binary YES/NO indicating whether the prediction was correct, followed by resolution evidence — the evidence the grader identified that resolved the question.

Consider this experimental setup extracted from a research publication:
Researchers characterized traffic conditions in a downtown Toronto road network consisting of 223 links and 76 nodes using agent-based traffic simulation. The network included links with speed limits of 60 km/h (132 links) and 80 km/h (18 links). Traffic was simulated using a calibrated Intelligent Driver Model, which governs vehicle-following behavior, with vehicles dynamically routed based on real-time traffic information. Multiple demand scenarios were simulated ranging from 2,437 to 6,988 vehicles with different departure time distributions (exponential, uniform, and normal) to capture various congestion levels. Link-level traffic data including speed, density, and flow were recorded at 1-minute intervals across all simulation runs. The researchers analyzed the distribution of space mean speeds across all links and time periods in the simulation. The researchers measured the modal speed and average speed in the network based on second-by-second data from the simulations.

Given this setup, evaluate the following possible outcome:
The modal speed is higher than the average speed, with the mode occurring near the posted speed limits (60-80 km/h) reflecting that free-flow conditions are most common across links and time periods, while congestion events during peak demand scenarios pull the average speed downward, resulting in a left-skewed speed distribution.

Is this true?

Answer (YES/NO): NO